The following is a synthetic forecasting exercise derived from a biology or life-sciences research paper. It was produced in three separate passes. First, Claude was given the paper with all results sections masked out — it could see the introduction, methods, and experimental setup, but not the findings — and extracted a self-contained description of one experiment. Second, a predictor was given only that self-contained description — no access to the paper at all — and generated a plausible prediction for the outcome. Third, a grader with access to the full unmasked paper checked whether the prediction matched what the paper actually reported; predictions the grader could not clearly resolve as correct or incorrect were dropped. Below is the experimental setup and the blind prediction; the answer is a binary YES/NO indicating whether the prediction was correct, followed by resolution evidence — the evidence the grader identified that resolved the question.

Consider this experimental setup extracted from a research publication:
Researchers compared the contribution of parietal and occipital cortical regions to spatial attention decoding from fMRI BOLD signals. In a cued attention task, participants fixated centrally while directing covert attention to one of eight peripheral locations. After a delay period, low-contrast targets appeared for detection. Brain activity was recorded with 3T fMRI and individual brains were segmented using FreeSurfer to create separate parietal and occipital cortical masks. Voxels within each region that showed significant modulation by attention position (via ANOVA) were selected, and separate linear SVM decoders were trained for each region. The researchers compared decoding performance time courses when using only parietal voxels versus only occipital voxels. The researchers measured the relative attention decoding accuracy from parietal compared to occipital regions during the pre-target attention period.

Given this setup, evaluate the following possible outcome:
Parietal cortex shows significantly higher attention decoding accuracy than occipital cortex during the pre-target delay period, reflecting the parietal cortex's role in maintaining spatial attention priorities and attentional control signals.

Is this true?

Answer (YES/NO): NO